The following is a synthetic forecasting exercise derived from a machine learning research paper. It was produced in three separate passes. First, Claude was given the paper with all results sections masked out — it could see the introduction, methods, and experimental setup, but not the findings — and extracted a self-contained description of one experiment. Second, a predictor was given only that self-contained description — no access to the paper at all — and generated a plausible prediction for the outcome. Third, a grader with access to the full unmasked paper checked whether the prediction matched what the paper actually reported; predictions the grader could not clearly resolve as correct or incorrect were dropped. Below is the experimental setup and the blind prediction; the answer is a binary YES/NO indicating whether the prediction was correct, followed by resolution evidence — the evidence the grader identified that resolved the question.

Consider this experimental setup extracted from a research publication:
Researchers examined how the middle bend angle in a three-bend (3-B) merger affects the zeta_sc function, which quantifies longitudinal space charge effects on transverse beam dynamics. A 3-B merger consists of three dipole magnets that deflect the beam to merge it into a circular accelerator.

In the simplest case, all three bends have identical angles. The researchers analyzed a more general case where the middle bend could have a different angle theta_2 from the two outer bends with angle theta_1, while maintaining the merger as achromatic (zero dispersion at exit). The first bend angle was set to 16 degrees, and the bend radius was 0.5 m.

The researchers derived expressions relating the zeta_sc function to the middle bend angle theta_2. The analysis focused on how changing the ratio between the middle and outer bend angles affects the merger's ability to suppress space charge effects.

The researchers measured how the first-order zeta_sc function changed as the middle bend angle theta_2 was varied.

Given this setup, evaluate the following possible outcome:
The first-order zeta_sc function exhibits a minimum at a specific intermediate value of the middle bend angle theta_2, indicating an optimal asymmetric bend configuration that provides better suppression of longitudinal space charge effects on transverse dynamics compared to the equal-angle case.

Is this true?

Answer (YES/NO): NO